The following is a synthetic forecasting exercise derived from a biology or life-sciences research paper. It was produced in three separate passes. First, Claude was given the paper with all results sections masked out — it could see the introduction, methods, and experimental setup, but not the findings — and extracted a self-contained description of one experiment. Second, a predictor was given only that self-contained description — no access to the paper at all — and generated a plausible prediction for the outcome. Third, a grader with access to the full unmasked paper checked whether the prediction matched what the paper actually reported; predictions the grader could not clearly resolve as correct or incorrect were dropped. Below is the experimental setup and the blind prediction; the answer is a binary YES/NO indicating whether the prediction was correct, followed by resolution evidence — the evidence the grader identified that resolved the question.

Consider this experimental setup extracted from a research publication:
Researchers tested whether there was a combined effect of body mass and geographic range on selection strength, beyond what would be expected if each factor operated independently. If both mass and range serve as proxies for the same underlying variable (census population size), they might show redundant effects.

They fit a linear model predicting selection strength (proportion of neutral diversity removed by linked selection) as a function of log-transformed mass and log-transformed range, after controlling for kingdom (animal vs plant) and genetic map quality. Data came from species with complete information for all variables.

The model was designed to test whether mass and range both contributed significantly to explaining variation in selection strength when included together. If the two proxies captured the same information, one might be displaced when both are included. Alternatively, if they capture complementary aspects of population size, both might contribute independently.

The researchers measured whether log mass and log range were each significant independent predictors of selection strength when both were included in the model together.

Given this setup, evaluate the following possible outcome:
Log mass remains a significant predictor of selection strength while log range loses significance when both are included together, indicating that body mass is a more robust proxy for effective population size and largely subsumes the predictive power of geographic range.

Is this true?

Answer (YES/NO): NO